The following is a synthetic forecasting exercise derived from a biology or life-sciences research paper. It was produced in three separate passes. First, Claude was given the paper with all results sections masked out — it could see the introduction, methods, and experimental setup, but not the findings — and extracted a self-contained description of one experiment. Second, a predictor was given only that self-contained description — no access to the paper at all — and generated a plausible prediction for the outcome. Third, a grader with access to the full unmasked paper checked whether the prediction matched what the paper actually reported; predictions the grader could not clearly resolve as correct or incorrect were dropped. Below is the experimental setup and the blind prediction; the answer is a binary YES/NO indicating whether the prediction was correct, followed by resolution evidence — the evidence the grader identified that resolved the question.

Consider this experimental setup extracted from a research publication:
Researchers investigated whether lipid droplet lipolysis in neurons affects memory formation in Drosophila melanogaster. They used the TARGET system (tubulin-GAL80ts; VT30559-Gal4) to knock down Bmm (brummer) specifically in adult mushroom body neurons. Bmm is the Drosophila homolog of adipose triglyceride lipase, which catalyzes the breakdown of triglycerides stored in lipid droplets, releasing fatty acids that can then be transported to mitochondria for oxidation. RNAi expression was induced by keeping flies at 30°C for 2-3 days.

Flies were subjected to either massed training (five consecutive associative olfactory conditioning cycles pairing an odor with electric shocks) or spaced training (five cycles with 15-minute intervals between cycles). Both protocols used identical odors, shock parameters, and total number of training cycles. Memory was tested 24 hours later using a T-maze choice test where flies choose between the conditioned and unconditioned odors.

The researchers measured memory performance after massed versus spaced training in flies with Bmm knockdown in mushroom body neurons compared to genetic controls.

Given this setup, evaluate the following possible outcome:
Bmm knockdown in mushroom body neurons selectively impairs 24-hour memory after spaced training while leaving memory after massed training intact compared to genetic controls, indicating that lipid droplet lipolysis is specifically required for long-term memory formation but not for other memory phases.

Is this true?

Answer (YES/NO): NO